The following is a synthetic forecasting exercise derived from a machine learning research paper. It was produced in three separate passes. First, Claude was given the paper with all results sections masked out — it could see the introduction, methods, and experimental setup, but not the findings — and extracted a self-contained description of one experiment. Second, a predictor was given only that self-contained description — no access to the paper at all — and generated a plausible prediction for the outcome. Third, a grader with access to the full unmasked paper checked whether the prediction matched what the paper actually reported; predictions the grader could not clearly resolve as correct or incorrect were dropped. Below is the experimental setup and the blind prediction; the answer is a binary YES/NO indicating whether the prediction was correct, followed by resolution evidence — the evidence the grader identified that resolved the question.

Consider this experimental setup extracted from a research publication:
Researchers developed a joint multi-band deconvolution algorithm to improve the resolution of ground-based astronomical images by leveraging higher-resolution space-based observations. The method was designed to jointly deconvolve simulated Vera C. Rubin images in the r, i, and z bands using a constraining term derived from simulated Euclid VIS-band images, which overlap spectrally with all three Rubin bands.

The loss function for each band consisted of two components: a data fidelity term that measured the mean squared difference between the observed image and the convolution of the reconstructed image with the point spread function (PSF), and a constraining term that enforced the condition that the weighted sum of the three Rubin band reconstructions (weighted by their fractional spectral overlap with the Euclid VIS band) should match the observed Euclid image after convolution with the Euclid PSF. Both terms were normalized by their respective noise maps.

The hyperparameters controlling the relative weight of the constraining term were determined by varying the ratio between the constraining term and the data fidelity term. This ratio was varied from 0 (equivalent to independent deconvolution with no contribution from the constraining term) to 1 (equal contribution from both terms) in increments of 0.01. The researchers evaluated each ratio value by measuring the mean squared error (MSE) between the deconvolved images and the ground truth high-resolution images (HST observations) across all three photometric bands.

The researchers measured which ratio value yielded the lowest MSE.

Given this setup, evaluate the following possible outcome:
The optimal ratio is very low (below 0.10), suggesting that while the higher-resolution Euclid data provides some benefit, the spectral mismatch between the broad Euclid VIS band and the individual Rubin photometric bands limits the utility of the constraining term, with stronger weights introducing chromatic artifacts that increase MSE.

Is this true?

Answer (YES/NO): NO